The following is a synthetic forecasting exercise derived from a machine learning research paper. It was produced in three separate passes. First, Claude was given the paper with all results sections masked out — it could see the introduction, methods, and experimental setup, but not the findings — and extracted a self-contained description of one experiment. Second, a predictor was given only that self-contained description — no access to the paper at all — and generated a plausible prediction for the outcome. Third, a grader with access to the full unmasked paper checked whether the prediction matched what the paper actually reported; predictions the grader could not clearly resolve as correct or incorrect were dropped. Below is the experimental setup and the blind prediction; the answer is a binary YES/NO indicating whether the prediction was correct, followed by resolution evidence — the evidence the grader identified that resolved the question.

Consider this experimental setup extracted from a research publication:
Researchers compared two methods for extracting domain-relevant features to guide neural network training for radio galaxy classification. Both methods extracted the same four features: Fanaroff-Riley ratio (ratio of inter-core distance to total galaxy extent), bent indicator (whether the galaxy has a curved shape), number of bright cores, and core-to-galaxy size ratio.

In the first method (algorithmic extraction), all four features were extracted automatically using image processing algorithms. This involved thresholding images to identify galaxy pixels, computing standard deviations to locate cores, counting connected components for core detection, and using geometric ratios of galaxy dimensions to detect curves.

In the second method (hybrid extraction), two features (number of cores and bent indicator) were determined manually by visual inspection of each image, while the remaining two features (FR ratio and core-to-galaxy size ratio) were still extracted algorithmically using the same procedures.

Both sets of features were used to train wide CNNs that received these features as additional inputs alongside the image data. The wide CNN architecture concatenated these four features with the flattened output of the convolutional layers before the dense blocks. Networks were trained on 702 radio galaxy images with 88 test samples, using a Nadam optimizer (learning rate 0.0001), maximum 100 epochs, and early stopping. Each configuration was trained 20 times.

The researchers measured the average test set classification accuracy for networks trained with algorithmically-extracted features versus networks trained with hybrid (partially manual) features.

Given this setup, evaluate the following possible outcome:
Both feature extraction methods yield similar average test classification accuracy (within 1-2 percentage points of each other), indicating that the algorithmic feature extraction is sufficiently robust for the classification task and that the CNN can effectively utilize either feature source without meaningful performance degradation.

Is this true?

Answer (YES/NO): NO